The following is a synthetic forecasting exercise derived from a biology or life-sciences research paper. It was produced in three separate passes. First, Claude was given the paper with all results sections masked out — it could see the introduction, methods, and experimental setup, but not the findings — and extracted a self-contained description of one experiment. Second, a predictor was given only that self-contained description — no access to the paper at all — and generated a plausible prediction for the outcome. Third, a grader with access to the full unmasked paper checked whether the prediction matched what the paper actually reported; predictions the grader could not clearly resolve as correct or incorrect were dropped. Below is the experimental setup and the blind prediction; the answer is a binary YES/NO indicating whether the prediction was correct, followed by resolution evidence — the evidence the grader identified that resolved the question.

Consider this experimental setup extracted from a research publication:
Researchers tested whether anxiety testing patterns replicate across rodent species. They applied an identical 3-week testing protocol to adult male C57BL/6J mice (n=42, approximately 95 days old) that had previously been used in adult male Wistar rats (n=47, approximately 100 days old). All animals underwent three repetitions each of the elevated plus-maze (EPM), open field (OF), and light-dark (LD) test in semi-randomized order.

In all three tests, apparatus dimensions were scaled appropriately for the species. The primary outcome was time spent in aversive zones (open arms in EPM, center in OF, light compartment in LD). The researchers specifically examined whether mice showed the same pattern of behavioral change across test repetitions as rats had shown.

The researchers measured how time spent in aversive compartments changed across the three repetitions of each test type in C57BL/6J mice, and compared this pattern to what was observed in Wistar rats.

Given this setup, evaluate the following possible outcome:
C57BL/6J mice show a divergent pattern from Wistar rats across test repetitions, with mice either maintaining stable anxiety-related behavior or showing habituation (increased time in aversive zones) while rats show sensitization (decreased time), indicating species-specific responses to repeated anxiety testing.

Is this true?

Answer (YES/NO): NO